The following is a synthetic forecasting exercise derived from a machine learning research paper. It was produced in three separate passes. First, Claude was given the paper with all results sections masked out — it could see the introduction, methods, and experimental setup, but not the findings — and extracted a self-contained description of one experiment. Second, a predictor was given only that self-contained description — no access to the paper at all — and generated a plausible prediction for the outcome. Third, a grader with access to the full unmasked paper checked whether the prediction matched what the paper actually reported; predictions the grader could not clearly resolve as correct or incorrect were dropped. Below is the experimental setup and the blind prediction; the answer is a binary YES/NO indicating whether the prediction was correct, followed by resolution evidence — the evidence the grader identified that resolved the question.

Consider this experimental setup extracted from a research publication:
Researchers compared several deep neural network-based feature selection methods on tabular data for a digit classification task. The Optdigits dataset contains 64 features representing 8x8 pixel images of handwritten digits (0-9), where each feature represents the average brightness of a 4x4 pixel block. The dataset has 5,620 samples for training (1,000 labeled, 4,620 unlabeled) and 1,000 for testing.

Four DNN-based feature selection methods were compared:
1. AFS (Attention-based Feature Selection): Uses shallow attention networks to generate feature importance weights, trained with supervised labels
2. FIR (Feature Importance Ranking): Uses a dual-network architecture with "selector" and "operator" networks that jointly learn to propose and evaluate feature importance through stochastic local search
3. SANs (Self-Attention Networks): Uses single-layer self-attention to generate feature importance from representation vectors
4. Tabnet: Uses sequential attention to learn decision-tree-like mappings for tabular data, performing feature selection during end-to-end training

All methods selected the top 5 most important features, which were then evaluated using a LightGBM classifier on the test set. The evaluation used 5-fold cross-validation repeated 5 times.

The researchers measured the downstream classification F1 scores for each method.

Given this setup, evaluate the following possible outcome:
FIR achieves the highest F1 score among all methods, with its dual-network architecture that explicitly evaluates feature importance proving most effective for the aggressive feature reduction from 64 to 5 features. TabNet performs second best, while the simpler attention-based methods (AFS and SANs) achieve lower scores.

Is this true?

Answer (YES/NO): NO